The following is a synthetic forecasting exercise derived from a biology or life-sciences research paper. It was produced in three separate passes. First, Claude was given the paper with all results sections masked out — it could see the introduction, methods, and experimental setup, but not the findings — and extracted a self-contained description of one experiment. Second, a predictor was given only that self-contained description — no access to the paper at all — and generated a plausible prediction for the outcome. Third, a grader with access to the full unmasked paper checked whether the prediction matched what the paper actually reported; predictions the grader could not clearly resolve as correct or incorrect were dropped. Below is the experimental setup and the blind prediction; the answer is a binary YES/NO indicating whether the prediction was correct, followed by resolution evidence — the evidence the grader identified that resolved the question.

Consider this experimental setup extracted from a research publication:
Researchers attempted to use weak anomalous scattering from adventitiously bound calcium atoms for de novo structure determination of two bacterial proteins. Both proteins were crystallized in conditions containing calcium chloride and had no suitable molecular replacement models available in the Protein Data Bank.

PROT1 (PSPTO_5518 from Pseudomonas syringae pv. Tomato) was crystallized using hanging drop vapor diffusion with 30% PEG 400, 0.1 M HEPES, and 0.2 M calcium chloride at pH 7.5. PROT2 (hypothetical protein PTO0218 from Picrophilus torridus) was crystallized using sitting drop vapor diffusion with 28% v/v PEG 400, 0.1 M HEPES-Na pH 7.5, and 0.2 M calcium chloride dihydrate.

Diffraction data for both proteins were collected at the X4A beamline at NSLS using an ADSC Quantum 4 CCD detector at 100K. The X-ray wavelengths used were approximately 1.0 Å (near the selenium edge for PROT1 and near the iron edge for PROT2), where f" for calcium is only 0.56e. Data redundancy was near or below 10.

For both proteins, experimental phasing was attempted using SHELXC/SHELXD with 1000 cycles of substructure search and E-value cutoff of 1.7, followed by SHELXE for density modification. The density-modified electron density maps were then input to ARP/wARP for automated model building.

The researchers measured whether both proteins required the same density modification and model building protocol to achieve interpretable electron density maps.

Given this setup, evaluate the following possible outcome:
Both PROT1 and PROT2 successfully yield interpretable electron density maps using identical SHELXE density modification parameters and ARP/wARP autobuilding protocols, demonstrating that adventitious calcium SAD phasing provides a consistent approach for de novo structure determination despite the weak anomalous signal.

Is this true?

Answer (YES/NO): NO